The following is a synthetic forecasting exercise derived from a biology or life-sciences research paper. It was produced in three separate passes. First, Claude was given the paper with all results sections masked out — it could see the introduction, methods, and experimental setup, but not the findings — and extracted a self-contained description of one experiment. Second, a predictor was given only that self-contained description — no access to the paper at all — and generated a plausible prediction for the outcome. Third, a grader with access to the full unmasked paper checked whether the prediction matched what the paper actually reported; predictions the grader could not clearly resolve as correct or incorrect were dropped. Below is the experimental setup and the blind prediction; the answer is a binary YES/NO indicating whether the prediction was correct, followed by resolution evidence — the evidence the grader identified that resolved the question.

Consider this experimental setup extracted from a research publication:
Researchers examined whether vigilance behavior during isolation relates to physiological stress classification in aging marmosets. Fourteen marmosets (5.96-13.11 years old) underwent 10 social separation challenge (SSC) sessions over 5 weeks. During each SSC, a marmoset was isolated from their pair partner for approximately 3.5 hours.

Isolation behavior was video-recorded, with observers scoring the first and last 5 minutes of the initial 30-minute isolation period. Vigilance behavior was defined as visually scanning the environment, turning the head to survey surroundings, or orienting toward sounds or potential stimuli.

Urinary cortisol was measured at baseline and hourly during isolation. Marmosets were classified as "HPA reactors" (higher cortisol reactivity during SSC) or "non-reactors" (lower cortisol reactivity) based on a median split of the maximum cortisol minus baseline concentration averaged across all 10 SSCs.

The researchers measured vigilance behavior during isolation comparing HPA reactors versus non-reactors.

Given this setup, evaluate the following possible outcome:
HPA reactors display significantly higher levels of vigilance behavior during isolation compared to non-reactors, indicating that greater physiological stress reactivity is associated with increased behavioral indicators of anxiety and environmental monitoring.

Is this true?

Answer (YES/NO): NO